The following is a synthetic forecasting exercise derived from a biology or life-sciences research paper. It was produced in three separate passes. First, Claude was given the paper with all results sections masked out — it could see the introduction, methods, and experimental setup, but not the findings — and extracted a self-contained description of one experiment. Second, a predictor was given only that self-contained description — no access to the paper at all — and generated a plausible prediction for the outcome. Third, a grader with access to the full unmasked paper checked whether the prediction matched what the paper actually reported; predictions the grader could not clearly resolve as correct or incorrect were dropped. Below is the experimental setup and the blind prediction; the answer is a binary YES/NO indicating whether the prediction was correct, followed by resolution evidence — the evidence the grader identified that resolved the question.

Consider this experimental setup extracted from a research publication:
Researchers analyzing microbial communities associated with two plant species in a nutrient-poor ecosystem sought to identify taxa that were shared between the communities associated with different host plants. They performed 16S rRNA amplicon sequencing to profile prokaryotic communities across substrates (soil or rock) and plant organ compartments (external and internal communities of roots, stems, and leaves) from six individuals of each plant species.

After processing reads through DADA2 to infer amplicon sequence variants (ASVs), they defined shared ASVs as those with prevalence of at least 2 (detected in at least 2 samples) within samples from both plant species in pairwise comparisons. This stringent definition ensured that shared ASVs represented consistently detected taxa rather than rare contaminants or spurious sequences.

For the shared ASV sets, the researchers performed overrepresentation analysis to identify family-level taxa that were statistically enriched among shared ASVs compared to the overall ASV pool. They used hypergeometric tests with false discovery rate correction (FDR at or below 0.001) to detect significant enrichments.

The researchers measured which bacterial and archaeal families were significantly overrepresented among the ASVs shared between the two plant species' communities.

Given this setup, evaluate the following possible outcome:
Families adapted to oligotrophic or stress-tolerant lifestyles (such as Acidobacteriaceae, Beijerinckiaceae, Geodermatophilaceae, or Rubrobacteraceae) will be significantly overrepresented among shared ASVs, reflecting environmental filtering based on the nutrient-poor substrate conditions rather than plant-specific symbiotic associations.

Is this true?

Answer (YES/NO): NO